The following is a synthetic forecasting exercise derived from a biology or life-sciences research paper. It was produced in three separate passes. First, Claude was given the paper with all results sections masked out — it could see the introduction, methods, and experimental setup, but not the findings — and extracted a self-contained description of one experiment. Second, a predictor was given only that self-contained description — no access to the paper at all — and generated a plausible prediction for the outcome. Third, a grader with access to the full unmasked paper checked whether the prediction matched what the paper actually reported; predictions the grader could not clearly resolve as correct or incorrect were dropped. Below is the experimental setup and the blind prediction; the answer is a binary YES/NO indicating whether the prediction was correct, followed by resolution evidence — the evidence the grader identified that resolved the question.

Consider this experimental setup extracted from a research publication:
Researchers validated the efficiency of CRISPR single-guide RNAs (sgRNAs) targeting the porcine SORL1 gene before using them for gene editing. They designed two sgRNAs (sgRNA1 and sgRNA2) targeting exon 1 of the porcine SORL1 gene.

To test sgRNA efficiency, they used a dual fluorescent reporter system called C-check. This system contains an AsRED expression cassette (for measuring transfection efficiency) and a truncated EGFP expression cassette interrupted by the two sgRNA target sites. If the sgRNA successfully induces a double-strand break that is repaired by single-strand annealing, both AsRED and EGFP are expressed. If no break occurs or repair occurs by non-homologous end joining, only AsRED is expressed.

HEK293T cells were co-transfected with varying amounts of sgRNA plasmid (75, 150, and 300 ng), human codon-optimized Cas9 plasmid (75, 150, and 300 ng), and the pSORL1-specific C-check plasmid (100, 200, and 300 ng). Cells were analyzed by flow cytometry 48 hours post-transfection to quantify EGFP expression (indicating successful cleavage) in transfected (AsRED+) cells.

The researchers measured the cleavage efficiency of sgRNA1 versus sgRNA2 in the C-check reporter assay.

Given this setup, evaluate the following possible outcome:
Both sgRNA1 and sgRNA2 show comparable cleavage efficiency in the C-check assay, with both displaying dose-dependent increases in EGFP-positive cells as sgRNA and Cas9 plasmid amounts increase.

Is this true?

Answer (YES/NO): NO